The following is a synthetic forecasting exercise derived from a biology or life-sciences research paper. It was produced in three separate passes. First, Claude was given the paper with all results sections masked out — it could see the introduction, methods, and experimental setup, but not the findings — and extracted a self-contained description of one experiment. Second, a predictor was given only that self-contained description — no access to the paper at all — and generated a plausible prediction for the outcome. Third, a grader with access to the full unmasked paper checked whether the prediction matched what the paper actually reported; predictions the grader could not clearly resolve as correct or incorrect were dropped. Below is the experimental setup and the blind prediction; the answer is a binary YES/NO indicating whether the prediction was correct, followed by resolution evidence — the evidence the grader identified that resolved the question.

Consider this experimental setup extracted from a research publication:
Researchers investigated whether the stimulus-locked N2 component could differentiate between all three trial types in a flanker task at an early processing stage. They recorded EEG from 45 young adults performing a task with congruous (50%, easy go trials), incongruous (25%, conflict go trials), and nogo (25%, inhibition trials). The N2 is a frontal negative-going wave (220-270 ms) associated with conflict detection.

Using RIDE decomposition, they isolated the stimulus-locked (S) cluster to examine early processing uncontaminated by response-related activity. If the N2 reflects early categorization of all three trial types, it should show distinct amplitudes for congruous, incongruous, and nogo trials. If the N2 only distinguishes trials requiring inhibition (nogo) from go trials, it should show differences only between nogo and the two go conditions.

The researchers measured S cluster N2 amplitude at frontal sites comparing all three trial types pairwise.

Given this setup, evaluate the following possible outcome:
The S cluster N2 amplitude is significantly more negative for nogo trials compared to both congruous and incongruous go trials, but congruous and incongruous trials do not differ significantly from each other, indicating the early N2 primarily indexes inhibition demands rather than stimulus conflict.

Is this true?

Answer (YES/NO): NO